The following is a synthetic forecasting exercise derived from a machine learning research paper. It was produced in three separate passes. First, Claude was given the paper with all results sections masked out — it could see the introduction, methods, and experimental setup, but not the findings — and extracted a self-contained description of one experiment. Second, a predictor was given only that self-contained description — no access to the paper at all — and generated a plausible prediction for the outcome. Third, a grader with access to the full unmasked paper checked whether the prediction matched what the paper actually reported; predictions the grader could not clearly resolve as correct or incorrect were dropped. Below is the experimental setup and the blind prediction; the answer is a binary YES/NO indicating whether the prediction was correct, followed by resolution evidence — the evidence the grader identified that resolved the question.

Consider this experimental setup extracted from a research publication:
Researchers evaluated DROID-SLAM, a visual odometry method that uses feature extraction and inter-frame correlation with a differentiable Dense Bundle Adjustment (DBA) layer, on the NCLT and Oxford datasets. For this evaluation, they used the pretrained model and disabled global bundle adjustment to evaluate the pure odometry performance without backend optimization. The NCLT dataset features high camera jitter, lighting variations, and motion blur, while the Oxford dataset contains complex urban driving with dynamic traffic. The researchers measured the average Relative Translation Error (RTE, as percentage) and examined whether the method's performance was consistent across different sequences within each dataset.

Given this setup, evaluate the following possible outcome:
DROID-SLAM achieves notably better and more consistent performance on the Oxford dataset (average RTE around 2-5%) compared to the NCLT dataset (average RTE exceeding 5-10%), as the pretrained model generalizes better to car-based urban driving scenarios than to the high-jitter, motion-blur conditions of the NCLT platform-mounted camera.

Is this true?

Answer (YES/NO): NO